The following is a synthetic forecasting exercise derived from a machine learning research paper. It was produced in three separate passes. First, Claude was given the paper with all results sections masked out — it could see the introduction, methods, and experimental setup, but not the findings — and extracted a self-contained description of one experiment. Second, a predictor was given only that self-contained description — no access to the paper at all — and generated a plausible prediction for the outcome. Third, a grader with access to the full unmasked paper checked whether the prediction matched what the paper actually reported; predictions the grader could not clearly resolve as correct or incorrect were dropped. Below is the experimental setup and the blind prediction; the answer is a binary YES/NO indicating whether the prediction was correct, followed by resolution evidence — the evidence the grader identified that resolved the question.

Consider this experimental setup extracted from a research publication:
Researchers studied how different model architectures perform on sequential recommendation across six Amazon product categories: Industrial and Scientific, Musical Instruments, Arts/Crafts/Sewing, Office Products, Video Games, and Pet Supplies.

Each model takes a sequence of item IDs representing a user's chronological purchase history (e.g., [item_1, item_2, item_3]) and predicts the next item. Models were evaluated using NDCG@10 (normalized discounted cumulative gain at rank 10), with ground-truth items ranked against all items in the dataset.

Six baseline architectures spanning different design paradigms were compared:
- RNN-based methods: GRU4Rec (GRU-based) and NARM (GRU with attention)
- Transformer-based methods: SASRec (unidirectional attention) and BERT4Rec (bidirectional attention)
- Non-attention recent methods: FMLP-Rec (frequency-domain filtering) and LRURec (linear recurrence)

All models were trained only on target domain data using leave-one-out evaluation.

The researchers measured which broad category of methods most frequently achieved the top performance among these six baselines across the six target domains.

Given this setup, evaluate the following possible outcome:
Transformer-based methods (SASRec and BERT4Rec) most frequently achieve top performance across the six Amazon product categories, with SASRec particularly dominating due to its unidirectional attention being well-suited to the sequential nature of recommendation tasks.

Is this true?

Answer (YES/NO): NO